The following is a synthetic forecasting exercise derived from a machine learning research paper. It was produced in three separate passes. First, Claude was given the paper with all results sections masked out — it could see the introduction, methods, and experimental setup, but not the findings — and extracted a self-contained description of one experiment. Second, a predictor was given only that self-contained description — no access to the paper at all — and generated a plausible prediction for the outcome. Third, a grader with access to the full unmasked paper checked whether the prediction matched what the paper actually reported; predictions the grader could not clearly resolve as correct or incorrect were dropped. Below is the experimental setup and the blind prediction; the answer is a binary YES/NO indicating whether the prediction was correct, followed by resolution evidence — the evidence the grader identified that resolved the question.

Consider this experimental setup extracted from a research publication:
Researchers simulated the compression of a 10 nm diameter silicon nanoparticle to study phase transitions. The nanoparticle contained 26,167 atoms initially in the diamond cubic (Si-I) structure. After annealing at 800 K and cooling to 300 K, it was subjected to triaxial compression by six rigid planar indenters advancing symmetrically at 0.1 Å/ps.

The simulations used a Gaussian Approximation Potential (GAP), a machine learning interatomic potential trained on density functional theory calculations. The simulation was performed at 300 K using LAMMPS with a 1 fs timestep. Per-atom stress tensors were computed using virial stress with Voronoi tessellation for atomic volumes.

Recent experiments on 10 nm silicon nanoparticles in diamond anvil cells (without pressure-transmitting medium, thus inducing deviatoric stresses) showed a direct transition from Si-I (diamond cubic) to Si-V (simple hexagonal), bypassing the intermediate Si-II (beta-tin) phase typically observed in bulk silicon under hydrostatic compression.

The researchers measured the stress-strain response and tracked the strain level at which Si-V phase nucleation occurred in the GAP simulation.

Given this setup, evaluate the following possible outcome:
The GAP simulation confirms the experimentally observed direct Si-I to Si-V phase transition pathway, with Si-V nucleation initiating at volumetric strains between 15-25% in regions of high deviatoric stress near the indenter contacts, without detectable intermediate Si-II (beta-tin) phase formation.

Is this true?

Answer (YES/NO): NO